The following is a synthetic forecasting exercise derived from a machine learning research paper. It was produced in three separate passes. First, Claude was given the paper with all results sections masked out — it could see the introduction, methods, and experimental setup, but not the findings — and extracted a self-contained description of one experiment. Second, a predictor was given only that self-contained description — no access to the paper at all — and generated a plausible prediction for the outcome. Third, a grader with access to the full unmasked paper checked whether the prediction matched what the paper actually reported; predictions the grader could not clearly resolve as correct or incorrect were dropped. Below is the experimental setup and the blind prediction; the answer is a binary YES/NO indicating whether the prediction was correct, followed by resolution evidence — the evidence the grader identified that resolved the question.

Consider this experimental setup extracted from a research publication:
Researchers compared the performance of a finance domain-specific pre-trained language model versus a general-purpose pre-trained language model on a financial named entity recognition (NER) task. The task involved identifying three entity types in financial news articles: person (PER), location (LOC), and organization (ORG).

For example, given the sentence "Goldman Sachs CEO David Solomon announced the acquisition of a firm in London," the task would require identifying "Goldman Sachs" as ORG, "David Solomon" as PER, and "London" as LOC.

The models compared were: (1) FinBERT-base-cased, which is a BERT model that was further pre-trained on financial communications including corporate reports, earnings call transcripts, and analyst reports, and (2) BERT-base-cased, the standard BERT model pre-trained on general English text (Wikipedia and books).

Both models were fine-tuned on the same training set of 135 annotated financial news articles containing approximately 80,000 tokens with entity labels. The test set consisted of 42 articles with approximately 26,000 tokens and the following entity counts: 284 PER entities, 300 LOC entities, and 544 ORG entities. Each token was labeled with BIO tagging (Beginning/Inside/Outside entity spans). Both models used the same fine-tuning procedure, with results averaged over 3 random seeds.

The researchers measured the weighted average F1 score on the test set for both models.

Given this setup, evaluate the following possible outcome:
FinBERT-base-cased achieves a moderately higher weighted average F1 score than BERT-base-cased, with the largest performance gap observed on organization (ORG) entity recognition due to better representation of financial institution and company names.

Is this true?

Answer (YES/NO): NO